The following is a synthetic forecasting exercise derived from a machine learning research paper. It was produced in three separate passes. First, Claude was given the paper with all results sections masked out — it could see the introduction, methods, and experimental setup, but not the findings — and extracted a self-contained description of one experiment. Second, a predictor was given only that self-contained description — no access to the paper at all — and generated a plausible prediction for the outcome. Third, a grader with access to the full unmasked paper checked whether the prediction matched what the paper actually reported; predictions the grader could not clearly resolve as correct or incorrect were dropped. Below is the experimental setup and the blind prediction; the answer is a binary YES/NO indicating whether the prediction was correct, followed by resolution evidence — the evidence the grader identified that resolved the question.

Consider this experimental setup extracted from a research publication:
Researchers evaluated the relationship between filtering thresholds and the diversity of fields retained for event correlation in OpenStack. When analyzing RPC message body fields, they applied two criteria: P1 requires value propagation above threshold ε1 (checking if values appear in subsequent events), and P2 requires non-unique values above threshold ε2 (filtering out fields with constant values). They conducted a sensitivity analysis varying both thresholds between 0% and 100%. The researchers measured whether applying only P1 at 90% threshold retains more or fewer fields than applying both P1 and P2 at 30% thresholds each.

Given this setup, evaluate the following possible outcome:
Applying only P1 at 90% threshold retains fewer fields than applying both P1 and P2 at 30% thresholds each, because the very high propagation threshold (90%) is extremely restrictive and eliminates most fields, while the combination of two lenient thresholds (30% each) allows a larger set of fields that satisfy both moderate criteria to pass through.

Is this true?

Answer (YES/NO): NO